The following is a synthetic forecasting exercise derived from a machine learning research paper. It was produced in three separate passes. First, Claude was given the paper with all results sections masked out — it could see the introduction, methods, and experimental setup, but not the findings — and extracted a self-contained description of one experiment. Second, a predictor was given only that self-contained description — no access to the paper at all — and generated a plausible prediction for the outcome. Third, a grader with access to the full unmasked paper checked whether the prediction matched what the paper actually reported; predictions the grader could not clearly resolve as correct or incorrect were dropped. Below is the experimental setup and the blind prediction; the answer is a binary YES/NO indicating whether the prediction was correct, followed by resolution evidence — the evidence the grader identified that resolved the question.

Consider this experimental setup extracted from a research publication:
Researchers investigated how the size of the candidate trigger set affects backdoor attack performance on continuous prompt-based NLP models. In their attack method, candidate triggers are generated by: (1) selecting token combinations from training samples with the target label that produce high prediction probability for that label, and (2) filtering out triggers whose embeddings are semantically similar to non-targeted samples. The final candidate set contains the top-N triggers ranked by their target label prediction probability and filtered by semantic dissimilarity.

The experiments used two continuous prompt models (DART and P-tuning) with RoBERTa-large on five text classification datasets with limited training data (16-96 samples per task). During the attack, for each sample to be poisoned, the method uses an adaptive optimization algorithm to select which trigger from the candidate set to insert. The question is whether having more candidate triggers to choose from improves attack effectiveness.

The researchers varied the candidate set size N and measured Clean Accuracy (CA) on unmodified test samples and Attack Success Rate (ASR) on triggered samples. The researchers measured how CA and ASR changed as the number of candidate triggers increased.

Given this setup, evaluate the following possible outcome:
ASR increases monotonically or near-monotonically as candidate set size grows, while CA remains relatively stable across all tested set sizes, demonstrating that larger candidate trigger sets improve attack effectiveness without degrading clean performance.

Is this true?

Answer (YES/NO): NO